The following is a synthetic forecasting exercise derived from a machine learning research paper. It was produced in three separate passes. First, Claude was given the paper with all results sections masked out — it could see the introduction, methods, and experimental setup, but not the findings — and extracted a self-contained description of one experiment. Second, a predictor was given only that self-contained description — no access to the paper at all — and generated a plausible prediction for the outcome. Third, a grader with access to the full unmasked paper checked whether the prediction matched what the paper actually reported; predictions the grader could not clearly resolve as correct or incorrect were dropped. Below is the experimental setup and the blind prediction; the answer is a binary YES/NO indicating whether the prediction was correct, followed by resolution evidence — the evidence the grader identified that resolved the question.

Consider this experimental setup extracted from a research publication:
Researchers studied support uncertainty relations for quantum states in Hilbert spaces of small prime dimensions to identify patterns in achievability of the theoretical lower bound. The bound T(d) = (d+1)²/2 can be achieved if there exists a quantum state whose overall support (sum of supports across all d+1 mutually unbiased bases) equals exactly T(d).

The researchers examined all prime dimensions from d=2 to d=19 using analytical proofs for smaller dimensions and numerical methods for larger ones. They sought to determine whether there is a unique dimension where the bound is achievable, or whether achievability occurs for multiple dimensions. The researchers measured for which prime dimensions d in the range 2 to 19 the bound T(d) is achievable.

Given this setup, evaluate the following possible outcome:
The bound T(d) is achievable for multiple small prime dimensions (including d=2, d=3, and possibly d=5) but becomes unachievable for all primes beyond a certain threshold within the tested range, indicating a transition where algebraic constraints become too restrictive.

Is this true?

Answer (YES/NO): NO